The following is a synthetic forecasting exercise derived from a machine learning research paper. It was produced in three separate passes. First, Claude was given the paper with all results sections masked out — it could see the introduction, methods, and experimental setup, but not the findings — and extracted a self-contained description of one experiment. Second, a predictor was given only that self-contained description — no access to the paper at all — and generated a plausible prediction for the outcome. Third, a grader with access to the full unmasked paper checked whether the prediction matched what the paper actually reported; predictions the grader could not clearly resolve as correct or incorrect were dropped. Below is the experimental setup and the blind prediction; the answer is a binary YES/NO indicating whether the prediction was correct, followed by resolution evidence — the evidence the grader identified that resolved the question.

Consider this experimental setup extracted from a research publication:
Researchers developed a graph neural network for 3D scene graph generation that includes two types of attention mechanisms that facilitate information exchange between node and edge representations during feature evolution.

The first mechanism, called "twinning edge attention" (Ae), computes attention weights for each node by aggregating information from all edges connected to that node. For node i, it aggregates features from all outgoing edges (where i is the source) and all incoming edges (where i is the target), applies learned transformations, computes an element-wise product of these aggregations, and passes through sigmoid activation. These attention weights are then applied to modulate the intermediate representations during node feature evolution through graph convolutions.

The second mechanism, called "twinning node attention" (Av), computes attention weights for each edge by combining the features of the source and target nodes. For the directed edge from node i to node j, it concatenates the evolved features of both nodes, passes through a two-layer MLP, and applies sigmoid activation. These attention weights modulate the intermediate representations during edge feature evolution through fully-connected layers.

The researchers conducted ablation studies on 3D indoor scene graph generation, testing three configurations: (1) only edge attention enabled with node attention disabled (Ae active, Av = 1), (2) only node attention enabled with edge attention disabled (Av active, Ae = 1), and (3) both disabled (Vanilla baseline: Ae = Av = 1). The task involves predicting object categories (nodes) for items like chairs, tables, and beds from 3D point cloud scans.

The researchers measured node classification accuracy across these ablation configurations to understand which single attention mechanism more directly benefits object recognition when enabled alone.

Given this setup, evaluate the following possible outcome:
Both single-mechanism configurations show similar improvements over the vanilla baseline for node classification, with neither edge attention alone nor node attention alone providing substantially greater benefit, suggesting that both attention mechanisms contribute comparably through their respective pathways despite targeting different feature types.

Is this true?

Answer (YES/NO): NO